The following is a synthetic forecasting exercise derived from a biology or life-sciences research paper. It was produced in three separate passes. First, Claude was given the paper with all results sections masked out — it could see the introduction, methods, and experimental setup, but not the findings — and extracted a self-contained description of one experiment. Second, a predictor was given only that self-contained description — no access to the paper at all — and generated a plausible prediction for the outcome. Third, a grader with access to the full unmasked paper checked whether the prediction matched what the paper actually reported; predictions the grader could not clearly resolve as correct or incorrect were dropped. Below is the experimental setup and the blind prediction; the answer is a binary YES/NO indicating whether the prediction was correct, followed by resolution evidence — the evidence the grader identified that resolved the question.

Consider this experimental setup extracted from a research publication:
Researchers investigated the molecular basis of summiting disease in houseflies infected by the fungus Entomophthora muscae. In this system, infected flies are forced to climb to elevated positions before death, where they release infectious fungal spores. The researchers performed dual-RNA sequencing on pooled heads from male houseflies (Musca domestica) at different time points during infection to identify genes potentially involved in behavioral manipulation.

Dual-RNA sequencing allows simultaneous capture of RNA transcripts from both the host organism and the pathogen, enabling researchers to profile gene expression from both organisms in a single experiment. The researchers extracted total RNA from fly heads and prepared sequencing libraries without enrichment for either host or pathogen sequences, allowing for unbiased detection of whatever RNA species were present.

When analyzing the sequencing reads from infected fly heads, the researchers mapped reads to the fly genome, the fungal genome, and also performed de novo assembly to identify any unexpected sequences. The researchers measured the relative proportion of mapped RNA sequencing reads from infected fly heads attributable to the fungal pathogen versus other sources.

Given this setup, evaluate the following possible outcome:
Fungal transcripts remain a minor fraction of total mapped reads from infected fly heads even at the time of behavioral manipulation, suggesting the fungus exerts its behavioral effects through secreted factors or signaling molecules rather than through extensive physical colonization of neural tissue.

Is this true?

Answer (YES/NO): YES